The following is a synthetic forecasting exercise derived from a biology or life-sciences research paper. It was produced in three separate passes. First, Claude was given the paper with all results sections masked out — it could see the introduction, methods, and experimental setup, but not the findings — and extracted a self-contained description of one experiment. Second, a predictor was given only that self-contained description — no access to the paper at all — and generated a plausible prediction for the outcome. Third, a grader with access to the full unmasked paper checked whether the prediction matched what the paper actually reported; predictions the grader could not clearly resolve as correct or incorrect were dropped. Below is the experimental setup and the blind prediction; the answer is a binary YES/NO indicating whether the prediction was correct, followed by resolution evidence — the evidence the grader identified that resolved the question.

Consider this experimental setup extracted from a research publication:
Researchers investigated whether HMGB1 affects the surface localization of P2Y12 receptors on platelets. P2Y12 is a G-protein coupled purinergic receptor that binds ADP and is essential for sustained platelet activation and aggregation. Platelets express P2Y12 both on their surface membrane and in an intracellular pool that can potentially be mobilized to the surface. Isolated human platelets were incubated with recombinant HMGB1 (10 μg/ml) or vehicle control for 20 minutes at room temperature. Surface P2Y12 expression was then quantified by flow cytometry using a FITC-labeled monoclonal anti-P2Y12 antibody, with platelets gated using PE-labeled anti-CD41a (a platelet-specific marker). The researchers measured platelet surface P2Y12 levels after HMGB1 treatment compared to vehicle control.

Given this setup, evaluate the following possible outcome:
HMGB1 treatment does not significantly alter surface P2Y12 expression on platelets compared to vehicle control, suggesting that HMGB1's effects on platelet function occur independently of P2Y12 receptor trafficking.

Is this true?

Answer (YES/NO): NO